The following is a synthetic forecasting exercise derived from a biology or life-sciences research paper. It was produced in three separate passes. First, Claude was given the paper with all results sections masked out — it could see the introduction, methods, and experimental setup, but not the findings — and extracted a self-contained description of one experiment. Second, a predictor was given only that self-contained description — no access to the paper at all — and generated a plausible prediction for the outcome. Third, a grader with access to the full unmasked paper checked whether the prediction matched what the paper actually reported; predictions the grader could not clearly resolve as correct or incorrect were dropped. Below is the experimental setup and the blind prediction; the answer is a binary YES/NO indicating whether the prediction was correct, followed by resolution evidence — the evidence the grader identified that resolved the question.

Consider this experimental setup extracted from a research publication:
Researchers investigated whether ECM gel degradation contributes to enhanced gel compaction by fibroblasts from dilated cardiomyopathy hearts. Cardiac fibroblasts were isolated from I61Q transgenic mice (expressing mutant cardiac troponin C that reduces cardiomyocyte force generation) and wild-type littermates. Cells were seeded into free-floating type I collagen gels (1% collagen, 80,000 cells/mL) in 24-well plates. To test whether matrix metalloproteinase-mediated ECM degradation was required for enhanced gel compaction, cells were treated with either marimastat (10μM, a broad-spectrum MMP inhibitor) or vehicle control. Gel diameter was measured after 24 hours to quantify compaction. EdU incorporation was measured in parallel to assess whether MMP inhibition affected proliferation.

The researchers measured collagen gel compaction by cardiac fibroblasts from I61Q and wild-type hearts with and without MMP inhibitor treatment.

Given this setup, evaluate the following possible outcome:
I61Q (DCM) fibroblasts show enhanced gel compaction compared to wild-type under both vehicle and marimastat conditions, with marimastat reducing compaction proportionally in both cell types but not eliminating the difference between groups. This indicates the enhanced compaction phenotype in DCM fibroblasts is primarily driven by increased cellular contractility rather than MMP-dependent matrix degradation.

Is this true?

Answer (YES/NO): NO